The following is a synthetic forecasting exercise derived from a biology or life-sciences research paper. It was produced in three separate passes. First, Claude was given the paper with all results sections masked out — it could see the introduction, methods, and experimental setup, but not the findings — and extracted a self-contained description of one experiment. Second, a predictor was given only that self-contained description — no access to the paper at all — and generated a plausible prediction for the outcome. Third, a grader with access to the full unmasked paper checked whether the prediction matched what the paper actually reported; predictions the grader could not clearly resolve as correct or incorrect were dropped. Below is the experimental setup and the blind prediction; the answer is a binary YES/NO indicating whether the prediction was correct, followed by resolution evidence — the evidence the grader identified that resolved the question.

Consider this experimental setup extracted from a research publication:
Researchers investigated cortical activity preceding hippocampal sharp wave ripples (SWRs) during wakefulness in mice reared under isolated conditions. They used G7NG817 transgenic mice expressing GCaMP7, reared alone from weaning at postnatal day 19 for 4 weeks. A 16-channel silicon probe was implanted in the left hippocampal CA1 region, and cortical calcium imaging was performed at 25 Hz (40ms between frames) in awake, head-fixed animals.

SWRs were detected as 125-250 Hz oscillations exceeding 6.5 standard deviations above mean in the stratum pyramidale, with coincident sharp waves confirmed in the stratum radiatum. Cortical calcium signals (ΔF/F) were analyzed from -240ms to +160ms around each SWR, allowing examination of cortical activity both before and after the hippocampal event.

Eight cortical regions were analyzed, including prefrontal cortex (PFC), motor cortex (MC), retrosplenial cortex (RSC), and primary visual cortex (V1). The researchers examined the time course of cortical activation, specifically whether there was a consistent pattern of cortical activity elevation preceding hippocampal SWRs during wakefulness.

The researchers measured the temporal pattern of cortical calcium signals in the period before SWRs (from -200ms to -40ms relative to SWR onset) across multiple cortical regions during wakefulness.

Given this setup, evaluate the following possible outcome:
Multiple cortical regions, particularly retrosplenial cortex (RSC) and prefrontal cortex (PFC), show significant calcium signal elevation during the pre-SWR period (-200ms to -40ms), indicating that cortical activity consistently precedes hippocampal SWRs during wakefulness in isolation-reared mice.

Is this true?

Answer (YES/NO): YES